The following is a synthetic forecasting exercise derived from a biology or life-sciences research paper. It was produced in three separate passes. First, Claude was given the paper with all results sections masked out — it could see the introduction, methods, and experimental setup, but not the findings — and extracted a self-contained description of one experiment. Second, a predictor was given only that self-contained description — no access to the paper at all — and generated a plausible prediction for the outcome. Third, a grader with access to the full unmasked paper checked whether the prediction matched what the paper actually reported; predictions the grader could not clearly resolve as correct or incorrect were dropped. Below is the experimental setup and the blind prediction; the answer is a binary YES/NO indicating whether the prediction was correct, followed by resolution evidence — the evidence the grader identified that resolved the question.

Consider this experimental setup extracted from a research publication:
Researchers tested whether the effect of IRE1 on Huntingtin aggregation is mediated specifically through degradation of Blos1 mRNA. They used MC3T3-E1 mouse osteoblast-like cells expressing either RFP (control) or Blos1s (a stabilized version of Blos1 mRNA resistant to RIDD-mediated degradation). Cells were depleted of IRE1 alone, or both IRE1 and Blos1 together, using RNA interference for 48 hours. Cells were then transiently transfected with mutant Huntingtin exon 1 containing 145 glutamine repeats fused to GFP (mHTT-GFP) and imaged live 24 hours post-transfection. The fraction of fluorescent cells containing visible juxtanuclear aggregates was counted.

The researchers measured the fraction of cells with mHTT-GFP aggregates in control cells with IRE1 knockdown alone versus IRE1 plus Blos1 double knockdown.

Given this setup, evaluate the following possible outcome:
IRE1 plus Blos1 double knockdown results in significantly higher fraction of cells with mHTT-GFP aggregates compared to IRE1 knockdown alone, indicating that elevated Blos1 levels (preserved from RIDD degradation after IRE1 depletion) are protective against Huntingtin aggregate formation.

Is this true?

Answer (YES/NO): NO